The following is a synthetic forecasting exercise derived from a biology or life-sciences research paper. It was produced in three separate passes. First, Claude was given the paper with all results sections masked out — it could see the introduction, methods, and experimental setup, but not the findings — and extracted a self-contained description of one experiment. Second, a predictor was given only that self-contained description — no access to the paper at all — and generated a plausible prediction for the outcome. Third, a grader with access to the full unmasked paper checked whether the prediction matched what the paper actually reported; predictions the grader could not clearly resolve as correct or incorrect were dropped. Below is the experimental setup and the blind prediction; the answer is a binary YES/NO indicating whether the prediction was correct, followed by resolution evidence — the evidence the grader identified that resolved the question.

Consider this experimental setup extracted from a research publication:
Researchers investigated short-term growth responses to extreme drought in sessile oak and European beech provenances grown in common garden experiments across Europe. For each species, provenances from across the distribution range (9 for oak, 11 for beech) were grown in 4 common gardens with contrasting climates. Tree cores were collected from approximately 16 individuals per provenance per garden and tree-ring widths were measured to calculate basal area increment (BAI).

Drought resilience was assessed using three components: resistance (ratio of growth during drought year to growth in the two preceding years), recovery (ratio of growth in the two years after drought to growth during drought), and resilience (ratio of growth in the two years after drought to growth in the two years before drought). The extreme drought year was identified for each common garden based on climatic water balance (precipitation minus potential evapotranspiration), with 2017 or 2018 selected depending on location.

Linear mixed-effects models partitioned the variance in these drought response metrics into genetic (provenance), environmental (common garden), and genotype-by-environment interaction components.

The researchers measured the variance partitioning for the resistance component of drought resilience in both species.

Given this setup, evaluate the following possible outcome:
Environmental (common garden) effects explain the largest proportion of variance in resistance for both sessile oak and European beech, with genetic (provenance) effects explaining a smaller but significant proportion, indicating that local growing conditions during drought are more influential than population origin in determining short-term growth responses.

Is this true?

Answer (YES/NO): NO